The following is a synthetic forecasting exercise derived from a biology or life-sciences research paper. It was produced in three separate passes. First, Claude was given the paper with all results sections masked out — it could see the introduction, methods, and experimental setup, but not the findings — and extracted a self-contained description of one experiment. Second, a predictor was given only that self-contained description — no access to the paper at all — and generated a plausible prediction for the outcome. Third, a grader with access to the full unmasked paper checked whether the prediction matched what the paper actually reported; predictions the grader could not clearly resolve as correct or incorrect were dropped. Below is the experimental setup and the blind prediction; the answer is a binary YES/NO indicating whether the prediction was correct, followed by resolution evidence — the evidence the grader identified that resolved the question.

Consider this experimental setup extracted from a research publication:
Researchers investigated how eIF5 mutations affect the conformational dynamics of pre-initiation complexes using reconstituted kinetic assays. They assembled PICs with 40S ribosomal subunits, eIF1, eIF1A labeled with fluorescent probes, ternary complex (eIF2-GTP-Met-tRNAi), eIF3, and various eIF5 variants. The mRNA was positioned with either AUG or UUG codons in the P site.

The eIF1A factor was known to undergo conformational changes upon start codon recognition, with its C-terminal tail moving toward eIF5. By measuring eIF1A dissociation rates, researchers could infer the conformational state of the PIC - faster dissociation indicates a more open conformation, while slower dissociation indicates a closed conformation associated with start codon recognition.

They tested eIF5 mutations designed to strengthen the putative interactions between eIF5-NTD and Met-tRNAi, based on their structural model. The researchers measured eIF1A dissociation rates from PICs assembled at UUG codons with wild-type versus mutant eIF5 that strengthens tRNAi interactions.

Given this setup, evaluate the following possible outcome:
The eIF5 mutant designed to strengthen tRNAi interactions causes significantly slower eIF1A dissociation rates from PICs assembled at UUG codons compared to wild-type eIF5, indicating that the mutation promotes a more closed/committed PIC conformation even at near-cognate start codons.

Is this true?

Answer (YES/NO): YES